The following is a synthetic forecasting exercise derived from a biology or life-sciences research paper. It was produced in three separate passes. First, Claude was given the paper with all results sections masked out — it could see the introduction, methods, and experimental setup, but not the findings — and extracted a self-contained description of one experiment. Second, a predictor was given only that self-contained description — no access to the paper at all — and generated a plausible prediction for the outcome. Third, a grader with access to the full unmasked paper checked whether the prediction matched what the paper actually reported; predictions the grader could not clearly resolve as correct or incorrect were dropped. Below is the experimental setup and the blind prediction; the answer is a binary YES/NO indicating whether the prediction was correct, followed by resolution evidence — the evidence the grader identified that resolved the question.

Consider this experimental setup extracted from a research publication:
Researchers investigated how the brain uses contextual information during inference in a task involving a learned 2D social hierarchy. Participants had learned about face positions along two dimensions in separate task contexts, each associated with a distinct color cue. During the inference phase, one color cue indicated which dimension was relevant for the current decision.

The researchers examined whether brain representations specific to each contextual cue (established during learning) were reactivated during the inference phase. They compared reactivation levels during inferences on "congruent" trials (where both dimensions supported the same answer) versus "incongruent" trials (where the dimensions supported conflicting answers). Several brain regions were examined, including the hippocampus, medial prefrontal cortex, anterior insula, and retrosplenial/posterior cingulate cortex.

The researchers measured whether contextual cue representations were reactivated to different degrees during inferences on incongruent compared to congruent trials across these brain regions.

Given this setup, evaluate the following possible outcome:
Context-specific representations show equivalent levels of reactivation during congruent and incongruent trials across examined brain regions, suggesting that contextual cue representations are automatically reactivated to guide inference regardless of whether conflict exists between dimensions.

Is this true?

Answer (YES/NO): NO